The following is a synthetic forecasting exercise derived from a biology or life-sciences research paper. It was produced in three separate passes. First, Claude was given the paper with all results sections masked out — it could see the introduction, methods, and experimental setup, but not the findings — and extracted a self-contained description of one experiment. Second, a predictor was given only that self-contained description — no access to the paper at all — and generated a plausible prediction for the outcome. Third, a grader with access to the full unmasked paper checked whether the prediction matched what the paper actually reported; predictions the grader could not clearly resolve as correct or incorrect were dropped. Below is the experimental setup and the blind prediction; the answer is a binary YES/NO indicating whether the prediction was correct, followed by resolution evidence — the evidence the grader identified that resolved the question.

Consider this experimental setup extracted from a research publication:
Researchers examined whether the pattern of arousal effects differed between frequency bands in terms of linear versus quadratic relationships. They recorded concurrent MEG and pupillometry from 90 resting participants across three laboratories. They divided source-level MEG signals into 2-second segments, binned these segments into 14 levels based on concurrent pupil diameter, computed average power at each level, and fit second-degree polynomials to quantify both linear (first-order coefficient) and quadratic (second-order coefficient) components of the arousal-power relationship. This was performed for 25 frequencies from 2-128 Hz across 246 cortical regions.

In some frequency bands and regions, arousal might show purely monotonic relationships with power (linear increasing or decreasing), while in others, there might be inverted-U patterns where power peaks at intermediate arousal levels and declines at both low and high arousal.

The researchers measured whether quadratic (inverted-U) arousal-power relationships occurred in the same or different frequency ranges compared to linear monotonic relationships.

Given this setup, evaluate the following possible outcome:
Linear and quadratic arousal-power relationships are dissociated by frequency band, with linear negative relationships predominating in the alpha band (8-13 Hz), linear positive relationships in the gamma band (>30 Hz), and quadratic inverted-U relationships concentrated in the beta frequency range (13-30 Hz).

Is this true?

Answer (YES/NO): NO